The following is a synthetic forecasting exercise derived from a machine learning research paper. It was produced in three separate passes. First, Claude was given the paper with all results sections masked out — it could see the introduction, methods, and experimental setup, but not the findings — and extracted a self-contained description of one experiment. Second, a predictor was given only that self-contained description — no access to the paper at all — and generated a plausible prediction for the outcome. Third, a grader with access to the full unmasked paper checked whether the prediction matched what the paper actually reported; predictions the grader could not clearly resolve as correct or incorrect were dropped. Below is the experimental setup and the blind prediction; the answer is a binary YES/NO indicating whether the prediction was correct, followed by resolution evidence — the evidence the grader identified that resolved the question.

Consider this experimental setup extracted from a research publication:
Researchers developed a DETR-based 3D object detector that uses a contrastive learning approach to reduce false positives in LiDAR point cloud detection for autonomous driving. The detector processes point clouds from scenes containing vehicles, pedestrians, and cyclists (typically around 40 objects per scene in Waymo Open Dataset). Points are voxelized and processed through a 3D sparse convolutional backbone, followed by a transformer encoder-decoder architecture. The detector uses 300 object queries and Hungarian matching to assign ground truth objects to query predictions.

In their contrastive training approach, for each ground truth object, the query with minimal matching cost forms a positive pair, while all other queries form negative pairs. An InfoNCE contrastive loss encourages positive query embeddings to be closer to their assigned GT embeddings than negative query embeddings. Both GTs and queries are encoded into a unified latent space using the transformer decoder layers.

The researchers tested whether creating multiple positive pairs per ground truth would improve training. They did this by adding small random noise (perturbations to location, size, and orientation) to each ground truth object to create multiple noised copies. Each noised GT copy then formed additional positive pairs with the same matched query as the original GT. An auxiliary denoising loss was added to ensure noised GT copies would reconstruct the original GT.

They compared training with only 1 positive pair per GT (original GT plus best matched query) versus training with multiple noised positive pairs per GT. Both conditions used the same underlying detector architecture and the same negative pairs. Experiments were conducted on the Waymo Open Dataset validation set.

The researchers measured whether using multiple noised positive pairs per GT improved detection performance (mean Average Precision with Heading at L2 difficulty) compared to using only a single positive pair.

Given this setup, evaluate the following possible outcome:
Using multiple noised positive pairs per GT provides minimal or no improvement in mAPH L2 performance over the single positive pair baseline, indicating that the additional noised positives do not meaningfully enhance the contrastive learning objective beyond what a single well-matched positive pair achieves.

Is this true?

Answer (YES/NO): NO